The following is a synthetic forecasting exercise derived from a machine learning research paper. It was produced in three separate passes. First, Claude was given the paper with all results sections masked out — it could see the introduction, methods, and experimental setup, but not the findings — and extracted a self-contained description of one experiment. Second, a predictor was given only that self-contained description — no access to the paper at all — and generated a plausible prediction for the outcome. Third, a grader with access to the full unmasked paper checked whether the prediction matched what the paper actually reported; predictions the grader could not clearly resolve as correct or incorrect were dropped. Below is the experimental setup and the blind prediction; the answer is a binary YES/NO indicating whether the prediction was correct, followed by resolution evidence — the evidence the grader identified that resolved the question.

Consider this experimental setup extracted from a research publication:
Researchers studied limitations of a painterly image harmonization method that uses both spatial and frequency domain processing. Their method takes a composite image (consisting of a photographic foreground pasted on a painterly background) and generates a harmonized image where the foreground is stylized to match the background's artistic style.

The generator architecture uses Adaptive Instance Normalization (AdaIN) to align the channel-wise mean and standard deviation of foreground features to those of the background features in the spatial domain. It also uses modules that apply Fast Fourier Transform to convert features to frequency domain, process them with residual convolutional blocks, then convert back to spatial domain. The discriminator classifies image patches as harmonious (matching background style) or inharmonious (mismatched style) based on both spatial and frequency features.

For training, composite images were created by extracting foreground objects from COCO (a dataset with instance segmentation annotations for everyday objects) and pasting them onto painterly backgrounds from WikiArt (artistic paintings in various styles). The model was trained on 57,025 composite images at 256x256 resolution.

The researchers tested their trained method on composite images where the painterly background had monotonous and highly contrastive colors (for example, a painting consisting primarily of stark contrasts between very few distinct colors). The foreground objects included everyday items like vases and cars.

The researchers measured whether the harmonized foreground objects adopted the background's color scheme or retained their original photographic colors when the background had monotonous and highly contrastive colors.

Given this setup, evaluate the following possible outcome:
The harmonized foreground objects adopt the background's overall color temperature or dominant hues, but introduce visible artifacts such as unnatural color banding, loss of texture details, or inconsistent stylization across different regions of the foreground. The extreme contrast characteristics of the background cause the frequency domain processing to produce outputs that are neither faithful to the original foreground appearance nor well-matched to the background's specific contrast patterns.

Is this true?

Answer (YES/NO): NO